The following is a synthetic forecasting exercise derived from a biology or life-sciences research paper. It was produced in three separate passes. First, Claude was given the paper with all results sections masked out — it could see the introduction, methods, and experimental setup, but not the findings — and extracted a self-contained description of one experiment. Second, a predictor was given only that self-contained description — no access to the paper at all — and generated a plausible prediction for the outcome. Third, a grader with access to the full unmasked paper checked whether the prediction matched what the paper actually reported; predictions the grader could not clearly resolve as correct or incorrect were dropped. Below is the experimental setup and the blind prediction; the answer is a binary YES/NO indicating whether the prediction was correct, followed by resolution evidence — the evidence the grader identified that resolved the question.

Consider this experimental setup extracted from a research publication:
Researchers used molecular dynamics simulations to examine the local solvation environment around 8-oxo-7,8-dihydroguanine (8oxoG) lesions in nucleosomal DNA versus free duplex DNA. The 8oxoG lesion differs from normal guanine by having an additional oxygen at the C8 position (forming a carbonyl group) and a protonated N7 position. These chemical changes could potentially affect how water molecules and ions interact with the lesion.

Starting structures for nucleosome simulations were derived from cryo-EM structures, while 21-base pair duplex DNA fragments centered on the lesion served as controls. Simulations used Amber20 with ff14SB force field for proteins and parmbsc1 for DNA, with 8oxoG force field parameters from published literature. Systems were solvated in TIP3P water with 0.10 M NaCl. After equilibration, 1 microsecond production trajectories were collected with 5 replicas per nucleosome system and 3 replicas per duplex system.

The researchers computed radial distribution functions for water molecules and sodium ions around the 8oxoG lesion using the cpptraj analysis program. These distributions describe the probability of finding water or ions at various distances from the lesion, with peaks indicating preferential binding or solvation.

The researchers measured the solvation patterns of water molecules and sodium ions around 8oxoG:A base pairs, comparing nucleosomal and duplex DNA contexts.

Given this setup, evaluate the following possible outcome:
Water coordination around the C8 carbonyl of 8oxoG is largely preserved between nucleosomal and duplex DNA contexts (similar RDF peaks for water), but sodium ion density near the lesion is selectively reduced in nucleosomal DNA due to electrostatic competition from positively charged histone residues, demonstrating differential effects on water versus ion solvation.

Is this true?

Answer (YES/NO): NO